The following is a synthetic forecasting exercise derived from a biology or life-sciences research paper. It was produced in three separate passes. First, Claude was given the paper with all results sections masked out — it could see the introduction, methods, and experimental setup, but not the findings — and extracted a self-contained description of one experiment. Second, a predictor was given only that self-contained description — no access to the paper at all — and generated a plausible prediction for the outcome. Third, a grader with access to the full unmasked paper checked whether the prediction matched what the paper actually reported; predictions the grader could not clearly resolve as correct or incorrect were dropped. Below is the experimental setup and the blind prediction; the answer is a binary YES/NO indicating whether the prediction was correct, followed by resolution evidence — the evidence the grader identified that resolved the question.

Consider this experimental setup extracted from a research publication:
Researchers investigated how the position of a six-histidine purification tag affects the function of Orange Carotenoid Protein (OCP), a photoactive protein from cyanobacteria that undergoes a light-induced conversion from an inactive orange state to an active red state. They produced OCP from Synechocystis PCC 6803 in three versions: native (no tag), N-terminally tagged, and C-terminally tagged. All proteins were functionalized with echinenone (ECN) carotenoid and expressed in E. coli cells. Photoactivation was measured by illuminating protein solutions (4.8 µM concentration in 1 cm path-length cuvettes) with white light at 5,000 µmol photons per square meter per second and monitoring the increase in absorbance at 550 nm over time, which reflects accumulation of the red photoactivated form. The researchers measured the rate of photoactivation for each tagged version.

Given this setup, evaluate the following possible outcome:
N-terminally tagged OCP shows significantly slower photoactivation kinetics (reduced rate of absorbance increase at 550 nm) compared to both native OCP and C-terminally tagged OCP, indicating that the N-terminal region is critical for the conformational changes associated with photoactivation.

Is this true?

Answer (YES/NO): NO